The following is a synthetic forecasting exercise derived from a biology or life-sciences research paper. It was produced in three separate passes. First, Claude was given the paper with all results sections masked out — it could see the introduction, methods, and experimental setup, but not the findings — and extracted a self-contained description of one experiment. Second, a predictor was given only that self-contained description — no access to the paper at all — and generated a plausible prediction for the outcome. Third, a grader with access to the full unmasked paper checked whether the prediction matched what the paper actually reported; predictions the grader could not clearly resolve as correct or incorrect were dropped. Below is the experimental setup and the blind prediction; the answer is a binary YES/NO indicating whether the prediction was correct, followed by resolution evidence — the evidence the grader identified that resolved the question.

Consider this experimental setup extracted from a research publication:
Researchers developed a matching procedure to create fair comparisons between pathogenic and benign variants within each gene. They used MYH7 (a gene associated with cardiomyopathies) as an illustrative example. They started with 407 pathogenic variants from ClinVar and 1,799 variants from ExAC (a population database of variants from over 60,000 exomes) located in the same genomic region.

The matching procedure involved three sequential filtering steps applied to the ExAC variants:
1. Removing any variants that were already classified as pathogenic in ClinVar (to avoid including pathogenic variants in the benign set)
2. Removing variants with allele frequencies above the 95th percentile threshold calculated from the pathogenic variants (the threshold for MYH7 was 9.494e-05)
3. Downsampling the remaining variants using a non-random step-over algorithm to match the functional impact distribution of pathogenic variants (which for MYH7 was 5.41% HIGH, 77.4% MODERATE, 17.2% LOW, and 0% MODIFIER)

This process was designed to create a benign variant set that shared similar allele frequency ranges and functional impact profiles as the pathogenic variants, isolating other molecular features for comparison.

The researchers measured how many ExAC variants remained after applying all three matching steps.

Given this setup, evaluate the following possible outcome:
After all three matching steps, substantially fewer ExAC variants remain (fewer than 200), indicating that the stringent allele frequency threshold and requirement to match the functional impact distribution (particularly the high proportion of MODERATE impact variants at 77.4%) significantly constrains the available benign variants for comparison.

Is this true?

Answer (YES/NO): NO